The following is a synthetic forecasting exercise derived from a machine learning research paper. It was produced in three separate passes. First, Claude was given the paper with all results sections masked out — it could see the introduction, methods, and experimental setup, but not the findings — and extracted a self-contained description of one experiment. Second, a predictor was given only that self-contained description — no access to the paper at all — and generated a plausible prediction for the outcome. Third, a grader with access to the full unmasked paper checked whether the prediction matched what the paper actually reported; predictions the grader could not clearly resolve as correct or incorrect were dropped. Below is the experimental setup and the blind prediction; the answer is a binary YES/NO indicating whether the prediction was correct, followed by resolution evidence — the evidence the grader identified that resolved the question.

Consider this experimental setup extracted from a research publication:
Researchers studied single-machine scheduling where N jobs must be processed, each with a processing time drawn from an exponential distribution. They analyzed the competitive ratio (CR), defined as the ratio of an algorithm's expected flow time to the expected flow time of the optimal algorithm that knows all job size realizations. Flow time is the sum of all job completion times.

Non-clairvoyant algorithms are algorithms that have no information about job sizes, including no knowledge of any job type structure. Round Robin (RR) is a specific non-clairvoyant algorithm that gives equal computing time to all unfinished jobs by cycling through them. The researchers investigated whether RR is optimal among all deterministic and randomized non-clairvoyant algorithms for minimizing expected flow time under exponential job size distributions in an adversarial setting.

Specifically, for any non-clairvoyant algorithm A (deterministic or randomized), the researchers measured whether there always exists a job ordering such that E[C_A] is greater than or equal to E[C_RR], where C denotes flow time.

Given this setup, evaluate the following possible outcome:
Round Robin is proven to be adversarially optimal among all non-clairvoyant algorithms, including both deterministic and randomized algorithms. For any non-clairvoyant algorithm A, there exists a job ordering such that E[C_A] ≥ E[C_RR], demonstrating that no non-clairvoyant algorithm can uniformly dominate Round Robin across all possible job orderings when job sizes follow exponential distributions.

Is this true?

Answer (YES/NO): YES